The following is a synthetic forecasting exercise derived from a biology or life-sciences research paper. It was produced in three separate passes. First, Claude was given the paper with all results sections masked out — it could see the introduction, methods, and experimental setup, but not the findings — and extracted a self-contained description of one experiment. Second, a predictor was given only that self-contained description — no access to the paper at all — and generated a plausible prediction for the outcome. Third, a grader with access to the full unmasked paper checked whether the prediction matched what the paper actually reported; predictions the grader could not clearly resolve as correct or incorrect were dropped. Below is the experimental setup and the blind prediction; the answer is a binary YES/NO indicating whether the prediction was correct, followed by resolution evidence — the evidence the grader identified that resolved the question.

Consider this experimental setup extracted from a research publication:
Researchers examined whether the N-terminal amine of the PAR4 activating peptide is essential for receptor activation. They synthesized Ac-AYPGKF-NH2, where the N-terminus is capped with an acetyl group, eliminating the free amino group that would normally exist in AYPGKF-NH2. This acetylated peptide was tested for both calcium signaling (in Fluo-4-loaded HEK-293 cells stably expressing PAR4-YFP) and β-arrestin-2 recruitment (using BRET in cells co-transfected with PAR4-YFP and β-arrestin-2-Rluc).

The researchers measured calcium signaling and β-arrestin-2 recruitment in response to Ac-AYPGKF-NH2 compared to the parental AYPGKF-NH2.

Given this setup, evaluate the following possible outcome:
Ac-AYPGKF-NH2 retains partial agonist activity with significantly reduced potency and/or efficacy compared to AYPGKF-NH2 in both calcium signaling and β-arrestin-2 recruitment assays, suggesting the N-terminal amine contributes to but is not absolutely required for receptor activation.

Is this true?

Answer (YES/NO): YES